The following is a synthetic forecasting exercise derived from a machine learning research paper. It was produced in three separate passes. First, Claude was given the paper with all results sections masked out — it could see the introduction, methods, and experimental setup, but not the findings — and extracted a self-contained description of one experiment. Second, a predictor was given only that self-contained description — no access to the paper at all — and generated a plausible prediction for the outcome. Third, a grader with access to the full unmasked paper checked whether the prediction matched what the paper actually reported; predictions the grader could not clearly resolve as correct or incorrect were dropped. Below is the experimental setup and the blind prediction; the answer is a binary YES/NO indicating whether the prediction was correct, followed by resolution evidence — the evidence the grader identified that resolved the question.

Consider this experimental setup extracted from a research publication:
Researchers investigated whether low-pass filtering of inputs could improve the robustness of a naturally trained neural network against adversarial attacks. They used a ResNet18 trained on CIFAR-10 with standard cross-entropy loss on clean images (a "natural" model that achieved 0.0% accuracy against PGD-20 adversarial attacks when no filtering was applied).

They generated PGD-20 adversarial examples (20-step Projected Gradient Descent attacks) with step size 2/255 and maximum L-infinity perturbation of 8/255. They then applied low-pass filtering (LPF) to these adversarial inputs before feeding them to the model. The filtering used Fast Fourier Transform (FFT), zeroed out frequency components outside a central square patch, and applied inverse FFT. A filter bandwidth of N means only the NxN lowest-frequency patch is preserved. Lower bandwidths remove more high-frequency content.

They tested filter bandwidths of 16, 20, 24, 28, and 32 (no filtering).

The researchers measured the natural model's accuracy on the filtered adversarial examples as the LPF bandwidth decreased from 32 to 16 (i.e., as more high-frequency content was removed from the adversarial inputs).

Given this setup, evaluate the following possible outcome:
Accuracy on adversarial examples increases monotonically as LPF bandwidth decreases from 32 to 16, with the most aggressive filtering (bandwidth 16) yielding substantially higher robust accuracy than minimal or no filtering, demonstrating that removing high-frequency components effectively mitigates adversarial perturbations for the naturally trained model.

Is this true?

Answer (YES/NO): NO